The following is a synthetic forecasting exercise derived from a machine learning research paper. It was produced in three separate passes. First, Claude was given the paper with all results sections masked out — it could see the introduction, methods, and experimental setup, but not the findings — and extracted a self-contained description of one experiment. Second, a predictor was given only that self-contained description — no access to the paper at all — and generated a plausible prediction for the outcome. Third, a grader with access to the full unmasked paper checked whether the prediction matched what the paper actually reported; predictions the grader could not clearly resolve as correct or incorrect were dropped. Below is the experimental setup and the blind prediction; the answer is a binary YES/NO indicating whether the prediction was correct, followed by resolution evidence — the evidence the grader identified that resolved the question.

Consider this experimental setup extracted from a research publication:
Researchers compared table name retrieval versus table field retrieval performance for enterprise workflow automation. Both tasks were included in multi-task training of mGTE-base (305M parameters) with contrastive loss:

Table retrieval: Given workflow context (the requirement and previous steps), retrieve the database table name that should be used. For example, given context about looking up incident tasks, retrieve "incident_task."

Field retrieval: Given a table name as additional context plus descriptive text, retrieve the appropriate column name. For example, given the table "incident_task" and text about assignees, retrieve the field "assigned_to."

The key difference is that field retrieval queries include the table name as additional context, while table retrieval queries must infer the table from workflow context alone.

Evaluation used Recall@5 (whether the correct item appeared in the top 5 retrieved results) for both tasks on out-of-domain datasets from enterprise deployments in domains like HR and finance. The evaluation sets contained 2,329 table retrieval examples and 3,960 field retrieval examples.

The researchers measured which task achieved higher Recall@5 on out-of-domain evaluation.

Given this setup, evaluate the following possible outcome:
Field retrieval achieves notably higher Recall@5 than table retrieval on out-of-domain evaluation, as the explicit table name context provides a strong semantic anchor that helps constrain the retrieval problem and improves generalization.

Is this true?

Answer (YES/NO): NO